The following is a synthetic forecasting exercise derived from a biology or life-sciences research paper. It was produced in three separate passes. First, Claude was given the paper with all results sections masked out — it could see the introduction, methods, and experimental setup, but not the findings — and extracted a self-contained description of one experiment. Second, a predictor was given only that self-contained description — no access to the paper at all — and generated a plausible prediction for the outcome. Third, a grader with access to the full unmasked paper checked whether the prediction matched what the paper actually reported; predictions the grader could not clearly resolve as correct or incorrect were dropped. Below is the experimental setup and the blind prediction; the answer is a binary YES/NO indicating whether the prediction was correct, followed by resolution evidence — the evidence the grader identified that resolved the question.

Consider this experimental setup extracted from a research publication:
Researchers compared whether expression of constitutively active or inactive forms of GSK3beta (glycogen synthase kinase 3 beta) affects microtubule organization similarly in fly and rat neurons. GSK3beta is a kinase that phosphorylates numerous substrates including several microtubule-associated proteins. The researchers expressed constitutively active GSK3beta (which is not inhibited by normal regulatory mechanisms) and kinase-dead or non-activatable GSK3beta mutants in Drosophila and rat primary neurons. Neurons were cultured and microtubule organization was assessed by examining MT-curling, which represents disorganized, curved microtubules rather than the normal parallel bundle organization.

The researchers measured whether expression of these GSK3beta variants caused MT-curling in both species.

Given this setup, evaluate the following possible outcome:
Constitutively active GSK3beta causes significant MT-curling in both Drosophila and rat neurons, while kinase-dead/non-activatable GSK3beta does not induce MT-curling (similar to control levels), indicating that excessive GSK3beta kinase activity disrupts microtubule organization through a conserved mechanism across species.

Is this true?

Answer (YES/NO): NO